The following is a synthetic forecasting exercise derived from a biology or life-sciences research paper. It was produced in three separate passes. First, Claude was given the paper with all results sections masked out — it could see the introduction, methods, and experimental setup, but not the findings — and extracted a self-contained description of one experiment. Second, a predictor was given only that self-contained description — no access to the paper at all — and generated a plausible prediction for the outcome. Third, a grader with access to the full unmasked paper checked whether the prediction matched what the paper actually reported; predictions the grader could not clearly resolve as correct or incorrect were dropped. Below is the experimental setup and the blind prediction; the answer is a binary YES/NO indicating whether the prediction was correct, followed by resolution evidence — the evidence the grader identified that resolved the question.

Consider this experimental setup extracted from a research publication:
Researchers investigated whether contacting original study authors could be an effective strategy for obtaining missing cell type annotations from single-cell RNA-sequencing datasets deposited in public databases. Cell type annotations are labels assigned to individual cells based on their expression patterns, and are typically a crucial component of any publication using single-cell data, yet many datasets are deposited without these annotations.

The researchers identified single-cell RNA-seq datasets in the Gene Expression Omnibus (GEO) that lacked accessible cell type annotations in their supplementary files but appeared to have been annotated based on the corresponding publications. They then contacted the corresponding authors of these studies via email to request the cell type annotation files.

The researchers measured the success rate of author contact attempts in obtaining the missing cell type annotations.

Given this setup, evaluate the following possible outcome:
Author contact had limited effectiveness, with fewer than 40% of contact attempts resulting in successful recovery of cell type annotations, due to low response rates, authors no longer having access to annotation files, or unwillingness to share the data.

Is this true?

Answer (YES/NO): YES